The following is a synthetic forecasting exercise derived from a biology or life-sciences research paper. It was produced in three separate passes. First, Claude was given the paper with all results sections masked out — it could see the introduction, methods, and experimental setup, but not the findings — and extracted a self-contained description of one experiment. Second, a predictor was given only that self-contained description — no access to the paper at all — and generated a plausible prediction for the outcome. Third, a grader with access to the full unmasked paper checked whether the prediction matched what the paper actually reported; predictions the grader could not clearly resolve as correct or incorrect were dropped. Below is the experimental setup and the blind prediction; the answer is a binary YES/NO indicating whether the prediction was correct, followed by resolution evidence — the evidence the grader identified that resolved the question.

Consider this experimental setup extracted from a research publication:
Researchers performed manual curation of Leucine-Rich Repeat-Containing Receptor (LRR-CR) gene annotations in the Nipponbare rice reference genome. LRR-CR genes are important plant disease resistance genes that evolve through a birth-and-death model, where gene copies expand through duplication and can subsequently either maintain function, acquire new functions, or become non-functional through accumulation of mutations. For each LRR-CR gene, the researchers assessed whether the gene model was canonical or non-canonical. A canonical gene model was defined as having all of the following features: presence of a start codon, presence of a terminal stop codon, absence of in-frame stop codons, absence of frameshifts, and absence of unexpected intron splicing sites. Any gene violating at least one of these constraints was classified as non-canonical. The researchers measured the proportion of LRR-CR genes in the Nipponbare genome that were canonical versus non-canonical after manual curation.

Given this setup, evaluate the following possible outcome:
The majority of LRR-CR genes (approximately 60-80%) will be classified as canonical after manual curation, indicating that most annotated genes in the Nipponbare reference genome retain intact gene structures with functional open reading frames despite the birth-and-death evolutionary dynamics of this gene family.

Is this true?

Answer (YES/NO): YES